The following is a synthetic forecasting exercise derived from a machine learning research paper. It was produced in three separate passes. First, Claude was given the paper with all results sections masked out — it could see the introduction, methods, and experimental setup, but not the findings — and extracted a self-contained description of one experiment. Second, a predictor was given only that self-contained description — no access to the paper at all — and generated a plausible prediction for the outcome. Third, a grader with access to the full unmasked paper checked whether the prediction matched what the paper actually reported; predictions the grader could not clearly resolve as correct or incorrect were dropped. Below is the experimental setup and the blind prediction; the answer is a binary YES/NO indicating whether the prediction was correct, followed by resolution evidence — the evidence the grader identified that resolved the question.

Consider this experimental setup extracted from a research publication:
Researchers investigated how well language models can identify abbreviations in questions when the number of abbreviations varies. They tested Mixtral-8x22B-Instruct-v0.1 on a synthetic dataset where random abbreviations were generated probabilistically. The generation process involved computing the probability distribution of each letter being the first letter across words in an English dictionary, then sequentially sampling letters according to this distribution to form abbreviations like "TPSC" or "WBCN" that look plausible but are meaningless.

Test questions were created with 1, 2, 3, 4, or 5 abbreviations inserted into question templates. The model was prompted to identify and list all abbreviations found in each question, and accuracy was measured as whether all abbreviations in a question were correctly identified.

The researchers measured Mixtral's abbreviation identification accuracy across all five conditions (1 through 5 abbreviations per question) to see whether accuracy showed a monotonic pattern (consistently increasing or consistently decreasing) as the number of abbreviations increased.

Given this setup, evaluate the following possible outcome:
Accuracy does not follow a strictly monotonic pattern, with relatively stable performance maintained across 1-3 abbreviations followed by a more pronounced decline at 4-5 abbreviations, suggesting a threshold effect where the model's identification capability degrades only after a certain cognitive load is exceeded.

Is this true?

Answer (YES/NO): YES